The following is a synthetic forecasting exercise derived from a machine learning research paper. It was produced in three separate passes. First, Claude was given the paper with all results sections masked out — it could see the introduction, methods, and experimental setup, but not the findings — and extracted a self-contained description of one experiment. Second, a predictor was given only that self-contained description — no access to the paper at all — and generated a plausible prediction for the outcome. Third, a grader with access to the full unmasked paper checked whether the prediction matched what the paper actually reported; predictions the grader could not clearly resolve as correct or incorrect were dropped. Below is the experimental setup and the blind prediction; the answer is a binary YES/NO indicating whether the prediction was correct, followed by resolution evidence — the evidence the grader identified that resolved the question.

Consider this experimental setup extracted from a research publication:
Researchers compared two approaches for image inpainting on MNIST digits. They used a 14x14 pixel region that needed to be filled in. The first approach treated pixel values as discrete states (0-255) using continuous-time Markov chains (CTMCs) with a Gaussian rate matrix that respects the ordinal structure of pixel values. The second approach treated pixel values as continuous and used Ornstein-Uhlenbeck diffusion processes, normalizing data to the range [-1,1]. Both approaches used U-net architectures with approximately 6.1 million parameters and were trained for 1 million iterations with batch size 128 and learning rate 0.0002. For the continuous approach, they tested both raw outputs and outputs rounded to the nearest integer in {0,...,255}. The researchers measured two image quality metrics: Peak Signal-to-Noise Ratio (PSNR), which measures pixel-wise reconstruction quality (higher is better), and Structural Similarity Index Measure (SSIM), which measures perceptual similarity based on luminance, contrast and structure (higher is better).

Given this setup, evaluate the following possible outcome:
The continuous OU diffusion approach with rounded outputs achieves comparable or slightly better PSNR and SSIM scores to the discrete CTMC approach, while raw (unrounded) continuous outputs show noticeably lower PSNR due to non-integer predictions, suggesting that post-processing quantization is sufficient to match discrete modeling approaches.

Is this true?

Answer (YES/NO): NO